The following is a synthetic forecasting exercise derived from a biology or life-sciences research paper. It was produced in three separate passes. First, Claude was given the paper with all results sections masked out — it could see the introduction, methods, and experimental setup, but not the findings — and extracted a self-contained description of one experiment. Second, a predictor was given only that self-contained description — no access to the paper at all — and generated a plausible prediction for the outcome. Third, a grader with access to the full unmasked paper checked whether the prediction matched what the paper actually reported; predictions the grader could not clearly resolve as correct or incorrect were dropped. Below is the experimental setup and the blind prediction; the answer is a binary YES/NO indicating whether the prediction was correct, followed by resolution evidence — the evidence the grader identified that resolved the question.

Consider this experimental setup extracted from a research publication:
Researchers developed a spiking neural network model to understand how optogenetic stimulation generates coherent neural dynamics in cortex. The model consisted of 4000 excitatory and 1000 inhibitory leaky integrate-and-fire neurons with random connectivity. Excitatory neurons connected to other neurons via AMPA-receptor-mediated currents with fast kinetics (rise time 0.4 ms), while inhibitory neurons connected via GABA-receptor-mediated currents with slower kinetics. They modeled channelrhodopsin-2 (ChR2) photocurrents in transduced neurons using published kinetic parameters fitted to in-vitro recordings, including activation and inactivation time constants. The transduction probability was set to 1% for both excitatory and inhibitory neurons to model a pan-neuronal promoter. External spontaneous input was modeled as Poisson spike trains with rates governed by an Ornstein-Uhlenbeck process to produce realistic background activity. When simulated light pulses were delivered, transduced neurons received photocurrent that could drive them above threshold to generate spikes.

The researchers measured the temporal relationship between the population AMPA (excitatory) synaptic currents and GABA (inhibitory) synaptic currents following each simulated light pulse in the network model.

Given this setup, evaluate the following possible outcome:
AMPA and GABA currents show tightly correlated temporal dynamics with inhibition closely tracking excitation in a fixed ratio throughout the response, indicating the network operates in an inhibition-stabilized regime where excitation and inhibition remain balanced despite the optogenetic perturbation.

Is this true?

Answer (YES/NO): NO